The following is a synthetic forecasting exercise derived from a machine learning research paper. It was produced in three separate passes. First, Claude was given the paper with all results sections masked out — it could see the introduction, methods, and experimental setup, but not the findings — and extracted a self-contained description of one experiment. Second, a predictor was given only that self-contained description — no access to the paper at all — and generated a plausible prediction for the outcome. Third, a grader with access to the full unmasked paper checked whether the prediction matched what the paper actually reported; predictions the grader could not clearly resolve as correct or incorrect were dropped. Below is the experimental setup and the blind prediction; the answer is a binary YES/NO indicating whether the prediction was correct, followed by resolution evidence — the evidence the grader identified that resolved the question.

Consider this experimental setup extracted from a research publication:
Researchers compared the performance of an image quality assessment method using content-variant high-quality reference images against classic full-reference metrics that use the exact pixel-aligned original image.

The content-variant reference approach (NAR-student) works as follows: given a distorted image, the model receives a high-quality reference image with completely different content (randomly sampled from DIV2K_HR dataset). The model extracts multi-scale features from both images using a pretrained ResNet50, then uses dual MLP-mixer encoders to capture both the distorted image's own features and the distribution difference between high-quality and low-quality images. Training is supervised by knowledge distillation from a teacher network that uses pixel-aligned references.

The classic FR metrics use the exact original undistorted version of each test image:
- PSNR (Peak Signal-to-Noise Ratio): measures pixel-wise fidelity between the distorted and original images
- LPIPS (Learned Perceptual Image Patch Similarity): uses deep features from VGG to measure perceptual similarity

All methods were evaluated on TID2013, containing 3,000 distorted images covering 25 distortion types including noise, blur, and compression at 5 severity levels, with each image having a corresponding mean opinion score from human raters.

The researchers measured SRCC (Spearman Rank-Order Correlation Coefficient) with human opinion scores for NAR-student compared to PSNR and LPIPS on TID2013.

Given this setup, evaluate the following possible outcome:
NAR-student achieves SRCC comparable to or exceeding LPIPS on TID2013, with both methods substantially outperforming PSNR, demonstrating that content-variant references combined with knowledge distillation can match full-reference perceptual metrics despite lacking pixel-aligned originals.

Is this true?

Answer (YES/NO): NO